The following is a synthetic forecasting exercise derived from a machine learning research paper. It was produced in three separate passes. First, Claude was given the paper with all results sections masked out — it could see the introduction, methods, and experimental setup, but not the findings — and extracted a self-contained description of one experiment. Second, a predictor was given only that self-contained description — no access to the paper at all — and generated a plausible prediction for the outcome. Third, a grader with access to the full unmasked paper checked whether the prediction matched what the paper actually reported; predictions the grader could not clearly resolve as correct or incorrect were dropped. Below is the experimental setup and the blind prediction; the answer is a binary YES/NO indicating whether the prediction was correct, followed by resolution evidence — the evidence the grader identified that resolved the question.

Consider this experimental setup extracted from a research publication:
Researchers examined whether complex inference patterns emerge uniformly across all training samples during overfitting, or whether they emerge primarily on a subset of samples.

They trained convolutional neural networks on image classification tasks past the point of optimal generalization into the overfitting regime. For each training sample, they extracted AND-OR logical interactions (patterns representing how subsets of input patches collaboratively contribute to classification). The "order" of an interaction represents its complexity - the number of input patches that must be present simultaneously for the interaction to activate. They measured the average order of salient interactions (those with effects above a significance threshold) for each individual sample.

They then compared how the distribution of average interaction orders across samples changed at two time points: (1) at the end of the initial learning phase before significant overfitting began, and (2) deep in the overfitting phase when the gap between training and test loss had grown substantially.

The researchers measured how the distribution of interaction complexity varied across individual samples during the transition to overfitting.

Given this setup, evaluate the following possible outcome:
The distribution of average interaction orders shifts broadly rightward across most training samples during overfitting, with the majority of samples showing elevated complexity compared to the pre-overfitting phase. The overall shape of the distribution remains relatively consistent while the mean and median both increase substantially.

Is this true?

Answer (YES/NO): NO